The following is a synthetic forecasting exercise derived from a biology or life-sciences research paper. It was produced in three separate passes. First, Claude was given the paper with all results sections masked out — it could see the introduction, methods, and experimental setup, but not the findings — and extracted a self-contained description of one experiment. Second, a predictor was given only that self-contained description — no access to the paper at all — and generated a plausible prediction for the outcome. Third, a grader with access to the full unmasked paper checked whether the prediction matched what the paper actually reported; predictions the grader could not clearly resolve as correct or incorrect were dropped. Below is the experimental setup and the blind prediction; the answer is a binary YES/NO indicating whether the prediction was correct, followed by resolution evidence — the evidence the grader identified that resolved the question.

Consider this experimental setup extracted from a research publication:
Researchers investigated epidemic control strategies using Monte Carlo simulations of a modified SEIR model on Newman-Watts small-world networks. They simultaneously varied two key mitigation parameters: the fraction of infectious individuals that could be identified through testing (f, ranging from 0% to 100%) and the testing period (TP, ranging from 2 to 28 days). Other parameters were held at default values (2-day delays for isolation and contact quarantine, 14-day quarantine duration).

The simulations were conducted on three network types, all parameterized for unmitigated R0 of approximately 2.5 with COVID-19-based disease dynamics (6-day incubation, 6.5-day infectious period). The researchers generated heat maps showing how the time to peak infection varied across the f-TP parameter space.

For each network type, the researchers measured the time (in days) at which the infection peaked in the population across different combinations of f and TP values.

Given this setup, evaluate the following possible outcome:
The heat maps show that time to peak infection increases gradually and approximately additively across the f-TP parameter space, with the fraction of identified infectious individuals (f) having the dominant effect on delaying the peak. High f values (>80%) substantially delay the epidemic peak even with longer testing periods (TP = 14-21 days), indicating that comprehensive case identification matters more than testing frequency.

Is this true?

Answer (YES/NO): NO